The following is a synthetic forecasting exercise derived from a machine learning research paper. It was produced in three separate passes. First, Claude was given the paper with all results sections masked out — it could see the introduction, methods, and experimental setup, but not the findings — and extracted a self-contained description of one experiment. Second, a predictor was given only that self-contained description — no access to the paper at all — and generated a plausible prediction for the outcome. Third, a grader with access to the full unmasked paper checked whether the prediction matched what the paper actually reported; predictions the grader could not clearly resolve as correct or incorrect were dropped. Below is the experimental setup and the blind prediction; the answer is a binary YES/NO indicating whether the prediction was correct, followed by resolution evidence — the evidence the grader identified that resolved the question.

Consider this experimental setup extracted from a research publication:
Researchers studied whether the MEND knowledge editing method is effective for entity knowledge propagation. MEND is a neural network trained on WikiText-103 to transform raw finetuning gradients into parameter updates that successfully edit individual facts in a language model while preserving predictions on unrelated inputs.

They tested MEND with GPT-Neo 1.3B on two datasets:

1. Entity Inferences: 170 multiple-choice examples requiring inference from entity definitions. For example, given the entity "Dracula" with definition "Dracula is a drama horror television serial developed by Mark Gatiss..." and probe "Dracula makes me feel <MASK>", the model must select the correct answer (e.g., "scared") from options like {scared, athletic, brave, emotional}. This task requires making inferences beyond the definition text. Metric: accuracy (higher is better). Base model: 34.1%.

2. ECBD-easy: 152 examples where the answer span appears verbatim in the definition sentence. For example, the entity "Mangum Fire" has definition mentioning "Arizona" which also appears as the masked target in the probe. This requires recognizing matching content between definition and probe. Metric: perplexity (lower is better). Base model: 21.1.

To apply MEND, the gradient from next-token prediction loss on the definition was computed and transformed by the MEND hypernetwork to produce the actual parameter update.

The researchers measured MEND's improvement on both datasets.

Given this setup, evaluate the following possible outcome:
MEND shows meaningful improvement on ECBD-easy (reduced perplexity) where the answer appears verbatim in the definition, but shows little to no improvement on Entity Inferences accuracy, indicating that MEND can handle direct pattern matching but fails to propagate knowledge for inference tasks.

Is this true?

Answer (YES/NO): NO